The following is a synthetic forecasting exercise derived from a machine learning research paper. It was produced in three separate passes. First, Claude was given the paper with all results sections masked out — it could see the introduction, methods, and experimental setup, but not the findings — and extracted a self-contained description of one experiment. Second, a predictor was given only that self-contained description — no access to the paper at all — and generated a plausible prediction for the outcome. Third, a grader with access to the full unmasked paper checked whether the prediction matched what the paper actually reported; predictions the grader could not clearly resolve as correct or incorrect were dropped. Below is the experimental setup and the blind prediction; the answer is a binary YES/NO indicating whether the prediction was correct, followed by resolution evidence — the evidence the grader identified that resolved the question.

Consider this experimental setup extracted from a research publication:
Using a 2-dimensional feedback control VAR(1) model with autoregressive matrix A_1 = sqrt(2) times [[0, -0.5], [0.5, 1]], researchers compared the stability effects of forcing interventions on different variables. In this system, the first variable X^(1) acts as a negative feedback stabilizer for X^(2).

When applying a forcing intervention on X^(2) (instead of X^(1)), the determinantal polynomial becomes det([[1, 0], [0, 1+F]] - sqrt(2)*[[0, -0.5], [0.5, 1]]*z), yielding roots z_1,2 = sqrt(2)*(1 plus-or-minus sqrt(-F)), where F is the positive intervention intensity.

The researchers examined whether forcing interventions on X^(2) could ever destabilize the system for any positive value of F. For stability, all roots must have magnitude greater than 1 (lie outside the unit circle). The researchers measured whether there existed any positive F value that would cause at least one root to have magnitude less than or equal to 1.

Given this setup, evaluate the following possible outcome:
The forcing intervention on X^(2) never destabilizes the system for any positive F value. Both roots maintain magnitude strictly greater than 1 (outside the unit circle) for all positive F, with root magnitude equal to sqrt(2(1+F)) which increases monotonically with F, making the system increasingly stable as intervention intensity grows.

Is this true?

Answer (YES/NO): YES